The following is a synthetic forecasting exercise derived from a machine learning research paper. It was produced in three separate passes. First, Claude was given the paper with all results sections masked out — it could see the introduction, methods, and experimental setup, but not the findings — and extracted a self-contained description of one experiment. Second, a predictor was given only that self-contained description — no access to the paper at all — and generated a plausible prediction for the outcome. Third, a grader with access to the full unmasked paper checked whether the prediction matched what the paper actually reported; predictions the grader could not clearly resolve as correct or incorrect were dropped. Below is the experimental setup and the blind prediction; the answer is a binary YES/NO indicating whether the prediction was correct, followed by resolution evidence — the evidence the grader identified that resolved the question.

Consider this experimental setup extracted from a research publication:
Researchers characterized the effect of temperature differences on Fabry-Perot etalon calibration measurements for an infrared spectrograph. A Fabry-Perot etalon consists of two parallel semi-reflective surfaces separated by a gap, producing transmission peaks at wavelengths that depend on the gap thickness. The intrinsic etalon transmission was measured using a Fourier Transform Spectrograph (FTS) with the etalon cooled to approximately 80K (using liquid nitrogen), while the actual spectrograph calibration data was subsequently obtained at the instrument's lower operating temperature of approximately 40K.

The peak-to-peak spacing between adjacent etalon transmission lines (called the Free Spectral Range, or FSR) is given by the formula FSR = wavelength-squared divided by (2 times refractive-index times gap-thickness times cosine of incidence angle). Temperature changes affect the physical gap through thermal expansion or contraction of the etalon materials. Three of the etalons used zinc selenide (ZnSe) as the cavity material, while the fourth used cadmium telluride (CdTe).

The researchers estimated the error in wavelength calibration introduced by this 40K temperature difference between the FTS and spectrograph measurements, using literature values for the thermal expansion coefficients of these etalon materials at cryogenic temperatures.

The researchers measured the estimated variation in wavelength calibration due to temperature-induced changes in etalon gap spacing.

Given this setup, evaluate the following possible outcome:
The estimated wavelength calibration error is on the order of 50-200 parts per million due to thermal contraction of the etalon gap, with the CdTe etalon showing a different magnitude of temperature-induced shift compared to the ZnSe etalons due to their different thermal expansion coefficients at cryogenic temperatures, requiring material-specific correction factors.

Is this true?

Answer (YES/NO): NO